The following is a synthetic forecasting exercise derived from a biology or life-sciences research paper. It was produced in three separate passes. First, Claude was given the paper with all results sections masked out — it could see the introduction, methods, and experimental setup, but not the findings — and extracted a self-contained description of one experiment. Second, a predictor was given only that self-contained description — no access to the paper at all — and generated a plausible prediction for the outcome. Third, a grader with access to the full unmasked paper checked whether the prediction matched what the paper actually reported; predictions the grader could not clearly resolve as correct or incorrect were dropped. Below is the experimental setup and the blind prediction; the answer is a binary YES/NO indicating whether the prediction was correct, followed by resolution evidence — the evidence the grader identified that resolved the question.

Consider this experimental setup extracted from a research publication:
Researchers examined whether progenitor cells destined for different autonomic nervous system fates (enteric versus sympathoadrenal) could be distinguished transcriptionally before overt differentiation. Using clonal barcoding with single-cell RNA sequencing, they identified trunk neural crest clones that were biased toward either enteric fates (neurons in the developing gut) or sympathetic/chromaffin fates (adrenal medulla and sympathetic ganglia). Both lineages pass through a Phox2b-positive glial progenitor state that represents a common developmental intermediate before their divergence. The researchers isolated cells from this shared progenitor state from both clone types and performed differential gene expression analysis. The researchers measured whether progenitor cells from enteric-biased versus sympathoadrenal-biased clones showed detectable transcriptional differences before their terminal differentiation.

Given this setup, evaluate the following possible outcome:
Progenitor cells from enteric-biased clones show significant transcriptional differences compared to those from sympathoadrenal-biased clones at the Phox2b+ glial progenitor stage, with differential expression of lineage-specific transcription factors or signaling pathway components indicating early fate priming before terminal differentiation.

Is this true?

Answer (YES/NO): YES